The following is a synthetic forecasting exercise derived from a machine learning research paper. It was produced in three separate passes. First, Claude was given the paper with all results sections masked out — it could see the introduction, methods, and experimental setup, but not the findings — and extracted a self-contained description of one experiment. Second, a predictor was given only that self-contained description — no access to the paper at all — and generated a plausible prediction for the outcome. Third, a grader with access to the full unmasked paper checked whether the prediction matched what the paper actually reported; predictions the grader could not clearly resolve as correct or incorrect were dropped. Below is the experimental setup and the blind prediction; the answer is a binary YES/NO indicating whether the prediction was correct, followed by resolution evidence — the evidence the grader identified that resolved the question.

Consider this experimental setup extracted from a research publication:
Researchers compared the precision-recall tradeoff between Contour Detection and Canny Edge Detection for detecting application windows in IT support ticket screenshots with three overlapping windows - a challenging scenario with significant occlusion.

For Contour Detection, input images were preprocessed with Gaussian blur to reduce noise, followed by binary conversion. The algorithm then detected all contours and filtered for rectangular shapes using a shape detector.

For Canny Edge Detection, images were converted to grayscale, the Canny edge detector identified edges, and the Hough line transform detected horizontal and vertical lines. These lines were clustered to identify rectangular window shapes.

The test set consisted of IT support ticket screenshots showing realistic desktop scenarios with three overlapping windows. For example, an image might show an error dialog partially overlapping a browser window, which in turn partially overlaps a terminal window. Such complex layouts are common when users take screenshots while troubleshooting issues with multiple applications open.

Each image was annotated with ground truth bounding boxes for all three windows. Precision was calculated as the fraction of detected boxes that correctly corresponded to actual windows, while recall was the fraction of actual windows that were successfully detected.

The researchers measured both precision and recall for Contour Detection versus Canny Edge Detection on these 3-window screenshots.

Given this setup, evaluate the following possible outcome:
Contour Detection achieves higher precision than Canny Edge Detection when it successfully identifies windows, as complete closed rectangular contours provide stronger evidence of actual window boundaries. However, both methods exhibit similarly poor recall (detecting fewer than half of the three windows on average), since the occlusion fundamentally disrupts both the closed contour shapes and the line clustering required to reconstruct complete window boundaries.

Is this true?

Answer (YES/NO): NO